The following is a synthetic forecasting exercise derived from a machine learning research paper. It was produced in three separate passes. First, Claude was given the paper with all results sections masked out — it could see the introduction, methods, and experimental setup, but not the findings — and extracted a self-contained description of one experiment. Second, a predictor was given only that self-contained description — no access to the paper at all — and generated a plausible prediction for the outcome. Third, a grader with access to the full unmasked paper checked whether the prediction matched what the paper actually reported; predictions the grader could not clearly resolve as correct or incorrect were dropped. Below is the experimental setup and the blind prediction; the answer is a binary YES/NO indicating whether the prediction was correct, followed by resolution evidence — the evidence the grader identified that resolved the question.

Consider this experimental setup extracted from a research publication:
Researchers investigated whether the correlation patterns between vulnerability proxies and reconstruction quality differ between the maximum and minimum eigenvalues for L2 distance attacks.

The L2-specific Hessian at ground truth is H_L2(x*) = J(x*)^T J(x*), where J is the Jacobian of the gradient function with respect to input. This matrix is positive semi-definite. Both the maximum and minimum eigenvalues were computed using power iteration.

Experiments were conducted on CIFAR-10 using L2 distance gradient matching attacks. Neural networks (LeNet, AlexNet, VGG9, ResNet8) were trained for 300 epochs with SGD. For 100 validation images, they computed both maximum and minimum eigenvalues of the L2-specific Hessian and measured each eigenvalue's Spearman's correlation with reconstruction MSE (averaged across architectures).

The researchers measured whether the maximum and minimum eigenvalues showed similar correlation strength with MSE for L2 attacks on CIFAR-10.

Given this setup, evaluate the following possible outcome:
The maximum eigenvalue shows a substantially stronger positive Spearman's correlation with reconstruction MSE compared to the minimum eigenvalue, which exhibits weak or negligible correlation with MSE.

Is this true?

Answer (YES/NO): NO